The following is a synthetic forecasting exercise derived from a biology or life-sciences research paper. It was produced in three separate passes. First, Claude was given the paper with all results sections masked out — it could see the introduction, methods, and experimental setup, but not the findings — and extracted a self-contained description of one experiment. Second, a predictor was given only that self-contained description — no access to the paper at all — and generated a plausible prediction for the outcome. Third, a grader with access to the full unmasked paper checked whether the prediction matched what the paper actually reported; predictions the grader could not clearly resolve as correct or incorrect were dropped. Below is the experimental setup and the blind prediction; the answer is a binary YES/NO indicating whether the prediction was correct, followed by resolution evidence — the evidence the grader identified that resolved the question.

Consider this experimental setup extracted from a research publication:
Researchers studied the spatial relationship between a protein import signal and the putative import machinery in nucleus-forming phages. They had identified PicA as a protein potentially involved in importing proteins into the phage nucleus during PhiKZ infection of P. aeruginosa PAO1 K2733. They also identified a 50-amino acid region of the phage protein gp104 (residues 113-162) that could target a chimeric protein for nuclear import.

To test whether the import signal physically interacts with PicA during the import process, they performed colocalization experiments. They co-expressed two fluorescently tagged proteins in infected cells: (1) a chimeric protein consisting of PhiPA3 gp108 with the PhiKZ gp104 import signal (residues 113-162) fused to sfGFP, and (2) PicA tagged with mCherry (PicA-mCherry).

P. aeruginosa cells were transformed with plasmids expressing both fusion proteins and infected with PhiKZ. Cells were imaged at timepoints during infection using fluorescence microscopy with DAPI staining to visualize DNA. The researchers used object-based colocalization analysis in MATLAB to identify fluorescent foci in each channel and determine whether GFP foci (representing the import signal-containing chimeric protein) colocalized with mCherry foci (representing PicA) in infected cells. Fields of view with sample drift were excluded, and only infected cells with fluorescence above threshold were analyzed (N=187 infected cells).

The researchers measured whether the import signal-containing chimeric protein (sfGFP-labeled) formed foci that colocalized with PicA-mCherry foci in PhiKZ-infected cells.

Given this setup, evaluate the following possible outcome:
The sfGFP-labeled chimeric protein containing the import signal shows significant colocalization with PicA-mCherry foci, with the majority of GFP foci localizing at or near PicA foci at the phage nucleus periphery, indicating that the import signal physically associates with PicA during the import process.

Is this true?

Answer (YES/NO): YES